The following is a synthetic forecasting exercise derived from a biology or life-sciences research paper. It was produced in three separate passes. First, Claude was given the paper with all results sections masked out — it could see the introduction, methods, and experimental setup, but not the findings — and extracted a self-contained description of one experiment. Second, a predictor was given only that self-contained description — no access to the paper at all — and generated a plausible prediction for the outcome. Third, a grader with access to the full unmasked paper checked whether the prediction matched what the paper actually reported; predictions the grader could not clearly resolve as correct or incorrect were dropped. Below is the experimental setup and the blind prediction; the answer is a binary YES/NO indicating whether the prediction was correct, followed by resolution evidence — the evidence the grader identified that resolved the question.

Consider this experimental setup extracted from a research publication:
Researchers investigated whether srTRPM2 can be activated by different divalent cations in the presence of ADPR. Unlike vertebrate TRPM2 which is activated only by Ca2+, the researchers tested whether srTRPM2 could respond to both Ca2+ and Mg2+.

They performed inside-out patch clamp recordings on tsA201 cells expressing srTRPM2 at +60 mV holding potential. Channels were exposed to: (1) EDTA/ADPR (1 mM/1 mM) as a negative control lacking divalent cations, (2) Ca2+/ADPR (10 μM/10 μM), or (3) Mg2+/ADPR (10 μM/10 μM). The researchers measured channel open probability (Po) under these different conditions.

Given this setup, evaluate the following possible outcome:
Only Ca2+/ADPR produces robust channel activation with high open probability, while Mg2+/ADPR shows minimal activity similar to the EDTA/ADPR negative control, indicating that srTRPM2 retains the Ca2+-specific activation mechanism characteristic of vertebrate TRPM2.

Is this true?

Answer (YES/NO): NO